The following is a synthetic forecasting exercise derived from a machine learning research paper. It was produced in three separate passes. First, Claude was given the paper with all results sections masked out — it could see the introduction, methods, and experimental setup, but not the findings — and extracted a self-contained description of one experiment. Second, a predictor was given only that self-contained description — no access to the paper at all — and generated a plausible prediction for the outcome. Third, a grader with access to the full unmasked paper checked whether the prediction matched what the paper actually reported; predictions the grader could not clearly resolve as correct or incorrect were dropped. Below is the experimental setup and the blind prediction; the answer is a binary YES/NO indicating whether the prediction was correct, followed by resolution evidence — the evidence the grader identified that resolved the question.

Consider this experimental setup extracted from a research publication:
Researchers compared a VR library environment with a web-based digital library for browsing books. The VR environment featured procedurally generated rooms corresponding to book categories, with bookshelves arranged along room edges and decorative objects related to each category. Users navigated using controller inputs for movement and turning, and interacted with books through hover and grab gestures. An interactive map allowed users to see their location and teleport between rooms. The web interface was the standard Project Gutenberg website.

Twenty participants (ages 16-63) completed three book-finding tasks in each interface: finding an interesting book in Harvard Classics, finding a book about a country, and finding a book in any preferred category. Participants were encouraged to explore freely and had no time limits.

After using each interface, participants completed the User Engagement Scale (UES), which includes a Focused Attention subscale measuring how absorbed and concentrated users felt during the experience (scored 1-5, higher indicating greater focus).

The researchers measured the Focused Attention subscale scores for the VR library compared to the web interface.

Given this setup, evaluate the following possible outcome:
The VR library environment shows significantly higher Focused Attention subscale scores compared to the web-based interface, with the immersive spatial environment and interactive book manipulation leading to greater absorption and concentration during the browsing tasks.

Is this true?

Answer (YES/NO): YES